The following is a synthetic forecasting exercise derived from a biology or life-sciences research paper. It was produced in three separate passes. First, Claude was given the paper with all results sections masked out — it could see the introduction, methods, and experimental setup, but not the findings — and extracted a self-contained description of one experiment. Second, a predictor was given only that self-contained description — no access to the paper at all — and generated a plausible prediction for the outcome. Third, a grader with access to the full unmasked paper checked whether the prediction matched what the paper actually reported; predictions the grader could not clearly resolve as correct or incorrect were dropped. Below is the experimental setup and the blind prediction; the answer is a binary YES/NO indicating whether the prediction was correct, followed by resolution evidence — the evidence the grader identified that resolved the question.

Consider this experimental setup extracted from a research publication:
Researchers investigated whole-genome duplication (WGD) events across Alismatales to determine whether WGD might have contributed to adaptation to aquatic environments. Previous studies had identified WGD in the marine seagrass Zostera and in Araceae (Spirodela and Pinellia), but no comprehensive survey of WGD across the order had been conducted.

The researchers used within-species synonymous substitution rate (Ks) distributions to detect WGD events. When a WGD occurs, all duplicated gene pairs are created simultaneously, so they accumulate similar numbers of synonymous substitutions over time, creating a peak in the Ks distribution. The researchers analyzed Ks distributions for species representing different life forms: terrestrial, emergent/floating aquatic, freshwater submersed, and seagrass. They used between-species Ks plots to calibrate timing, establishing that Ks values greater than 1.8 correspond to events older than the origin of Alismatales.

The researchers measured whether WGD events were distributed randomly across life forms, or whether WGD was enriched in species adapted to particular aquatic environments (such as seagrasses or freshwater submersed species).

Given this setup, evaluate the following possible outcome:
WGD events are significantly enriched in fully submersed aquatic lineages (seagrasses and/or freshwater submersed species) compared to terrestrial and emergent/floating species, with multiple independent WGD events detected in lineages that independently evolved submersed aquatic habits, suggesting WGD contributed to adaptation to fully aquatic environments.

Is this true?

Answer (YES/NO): NO